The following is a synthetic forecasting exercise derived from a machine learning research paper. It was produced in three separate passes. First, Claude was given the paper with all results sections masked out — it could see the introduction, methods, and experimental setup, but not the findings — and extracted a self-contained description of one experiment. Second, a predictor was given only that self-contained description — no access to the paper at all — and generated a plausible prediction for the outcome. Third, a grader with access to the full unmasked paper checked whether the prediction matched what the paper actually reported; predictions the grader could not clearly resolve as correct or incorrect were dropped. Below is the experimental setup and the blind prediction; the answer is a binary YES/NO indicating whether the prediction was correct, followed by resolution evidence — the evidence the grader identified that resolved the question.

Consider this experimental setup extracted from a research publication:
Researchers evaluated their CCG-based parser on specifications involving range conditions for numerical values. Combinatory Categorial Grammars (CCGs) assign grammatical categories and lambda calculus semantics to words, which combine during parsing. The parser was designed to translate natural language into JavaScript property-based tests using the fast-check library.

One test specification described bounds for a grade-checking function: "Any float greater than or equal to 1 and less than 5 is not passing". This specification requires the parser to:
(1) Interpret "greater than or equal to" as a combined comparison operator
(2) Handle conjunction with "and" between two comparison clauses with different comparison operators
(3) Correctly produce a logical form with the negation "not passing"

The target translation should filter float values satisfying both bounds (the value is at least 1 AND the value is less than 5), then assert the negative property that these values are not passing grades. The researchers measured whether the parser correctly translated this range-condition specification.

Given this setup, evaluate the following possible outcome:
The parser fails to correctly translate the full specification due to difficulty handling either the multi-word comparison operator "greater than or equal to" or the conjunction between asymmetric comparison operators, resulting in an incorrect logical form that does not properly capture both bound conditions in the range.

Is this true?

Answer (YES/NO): NO